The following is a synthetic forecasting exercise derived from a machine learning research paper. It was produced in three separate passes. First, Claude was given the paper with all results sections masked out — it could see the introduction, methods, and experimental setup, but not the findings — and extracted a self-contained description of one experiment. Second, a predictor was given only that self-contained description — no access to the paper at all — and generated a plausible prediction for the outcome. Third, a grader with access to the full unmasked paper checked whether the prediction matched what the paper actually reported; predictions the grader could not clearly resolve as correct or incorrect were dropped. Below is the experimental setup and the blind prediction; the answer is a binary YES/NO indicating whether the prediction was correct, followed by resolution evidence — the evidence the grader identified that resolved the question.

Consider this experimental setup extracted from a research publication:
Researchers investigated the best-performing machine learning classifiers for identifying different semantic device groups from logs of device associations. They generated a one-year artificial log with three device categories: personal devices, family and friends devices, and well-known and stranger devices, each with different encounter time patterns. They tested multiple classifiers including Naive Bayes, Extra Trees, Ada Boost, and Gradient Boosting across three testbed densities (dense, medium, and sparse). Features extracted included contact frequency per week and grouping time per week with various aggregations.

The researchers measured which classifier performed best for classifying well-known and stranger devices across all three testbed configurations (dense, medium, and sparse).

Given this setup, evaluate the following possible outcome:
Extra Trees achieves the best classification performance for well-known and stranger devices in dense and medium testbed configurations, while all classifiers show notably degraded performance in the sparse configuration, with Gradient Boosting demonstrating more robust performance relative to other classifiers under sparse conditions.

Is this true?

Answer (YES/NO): NO